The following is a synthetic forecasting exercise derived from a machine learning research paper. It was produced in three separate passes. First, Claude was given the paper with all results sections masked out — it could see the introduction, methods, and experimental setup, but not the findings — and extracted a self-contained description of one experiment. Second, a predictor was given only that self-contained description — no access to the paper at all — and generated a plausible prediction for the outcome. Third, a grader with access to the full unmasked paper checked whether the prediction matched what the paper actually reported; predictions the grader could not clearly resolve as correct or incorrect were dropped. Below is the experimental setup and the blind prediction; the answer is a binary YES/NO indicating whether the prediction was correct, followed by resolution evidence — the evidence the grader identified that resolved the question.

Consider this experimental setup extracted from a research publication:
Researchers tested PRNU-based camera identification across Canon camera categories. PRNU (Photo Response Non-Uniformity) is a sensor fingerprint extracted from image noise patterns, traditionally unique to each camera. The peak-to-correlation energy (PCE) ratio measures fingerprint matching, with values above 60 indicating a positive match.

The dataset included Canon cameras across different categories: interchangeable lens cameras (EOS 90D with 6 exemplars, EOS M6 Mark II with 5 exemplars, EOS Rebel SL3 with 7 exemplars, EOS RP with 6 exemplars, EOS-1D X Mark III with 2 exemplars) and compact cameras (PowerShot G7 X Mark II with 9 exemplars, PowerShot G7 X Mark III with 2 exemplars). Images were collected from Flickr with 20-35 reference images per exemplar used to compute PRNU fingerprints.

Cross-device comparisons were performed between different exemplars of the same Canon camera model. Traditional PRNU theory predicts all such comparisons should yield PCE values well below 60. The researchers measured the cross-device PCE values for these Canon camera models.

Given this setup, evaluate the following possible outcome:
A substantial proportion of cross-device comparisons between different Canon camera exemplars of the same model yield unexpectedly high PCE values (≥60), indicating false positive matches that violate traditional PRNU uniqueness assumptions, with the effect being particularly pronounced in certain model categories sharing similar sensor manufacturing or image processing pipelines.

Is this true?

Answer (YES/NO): NO